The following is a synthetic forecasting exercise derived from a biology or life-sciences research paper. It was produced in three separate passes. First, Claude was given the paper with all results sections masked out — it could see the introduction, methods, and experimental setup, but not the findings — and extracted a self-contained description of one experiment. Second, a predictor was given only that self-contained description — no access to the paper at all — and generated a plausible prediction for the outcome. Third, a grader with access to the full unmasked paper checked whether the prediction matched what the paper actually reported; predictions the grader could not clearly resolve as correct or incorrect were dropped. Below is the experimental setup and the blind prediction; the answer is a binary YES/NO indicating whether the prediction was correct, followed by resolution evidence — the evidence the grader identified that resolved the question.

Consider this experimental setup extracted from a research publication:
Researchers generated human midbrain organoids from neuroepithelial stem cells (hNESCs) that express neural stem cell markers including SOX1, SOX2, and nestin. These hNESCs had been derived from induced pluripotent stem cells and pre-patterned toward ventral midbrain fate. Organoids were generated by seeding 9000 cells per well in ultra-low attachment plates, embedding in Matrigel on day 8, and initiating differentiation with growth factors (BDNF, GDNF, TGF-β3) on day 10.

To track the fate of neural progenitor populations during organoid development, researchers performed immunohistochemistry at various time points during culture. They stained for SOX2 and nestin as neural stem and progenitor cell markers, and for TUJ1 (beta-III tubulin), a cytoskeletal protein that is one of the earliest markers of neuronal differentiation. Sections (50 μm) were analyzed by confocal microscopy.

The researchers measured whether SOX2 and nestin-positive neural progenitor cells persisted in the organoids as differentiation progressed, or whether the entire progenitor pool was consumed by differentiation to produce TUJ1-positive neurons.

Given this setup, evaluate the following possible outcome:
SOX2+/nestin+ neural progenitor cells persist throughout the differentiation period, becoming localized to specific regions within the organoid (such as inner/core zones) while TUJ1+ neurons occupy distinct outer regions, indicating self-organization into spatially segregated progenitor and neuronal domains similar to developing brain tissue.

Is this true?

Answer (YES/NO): YES